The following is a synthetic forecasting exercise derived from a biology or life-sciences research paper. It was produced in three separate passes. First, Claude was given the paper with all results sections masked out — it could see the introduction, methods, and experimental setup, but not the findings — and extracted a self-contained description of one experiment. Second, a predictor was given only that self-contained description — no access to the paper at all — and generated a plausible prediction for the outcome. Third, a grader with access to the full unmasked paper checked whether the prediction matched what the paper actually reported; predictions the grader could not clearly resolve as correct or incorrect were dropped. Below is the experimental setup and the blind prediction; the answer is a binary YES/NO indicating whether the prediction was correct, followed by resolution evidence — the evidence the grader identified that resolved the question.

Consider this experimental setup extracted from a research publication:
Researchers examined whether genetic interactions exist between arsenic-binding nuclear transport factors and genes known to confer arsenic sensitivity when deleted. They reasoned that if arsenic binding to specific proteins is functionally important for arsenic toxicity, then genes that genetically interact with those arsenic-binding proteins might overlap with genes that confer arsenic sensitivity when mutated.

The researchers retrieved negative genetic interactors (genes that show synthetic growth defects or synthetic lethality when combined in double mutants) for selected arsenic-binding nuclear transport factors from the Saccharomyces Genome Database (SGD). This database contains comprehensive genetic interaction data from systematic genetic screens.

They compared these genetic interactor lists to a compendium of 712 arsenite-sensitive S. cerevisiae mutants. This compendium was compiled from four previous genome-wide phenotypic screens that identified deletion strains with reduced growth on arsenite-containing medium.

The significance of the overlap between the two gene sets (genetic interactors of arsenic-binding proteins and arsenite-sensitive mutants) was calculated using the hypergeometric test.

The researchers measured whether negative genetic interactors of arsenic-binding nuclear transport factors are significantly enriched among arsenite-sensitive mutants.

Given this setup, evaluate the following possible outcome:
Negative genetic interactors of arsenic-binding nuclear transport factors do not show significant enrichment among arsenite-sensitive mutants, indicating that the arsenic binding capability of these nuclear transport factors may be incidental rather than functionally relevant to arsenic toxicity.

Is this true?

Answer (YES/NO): NO